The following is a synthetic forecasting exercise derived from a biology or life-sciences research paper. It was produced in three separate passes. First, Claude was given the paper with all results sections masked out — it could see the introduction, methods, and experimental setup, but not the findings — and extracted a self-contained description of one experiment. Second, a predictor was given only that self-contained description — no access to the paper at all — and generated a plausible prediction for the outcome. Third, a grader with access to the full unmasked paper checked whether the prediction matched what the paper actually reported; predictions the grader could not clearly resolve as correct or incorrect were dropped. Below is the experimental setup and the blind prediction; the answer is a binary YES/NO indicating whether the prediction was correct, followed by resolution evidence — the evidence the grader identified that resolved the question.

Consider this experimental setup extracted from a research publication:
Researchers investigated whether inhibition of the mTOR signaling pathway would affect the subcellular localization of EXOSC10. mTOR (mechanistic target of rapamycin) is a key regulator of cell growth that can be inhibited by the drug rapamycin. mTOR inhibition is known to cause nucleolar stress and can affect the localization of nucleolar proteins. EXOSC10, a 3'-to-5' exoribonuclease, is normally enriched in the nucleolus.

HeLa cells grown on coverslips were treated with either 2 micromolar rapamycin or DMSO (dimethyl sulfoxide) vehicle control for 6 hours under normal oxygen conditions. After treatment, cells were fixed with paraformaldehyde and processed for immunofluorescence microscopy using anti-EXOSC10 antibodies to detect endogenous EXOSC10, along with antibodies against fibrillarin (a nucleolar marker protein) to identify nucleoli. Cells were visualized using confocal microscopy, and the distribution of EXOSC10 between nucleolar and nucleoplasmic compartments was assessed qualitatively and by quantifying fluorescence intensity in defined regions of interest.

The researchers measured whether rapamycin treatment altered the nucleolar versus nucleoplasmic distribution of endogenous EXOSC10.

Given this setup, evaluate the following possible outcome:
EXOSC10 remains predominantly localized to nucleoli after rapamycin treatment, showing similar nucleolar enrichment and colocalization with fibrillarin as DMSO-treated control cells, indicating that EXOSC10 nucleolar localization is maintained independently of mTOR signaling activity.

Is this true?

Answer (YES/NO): YES